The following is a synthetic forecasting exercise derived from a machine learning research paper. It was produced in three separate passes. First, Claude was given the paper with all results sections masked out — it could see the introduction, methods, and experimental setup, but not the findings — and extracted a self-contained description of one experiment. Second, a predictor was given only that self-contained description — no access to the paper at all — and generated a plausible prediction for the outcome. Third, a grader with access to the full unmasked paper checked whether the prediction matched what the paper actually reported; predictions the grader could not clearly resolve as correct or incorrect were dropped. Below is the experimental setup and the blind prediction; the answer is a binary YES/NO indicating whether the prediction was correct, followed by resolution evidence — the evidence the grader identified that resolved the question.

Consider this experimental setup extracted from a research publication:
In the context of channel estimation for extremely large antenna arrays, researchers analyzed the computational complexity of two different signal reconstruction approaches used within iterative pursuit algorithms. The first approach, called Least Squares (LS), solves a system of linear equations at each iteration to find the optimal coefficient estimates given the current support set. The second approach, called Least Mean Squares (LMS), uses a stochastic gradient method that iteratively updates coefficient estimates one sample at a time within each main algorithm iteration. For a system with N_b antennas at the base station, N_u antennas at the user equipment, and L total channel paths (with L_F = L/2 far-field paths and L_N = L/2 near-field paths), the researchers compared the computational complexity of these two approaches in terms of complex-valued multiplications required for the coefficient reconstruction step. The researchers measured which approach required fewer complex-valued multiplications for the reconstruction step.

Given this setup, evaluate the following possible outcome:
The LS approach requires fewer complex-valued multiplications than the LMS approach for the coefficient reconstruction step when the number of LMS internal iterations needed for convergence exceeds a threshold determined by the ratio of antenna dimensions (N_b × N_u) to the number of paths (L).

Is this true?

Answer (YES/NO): NO